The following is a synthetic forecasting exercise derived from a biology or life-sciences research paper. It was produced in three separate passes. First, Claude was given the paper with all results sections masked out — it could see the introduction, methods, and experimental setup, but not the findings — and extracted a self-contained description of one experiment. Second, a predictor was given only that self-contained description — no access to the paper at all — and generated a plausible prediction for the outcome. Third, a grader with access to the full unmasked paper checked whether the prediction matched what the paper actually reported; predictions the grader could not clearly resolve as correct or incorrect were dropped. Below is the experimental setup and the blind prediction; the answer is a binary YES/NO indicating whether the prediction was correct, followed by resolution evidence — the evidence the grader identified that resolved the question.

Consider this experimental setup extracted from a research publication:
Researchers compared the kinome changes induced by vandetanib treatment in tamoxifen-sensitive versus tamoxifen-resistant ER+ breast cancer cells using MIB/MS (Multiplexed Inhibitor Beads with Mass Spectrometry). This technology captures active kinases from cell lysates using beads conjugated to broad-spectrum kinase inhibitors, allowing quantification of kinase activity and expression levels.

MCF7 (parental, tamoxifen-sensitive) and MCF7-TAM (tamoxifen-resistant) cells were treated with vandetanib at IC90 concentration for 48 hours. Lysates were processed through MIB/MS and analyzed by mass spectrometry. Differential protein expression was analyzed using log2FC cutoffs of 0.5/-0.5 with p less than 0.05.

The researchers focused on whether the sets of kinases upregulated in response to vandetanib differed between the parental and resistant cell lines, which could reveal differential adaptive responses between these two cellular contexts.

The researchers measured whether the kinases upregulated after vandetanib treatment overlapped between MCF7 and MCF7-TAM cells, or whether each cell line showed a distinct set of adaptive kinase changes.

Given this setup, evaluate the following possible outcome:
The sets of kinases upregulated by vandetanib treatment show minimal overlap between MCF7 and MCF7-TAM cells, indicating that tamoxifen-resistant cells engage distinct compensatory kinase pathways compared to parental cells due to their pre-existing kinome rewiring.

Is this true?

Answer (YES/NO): YES